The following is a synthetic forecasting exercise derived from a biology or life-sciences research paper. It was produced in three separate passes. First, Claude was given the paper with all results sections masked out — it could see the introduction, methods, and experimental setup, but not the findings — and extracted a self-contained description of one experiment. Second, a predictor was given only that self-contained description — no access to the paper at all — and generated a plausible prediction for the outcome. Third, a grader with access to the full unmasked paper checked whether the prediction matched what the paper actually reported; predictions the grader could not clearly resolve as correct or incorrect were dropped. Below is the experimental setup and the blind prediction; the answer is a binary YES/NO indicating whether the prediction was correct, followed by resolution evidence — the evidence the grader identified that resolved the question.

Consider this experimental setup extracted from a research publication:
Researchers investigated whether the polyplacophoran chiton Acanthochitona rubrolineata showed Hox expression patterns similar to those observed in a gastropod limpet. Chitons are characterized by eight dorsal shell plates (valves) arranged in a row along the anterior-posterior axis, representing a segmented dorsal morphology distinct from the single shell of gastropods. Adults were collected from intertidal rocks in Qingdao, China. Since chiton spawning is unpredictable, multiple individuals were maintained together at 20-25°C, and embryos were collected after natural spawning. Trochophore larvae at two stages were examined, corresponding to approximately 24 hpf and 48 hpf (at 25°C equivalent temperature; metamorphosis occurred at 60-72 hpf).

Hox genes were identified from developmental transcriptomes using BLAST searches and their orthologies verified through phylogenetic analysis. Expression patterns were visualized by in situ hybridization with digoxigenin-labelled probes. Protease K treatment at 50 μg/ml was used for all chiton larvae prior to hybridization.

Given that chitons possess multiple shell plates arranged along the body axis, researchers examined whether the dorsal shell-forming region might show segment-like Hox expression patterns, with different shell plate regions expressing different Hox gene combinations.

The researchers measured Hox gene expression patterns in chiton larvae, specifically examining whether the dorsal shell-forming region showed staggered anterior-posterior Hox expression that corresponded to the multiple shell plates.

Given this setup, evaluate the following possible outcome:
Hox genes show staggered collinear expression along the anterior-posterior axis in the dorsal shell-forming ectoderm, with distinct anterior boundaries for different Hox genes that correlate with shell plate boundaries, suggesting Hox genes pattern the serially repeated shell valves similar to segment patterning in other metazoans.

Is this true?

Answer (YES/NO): NO